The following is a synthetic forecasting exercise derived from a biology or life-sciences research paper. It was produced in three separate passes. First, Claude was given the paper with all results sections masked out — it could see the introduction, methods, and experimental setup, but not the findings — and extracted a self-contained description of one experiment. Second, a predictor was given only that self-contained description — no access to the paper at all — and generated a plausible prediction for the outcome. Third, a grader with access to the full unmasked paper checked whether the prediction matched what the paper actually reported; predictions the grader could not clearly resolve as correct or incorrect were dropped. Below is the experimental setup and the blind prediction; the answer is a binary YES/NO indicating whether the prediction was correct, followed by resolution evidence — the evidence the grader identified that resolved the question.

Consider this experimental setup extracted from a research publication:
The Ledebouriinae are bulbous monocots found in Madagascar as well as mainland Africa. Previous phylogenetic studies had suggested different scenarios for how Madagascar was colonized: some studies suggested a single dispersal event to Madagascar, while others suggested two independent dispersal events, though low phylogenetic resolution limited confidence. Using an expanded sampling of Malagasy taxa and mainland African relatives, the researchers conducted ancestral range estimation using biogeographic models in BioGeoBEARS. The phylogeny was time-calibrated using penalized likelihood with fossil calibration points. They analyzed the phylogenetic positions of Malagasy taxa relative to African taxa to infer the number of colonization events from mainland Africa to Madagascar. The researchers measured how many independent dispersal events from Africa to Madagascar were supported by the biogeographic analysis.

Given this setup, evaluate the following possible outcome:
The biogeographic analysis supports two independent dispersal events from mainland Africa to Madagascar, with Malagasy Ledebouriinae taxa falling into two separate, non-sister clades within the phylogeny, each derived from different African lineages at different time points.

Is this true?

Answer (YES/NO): YES